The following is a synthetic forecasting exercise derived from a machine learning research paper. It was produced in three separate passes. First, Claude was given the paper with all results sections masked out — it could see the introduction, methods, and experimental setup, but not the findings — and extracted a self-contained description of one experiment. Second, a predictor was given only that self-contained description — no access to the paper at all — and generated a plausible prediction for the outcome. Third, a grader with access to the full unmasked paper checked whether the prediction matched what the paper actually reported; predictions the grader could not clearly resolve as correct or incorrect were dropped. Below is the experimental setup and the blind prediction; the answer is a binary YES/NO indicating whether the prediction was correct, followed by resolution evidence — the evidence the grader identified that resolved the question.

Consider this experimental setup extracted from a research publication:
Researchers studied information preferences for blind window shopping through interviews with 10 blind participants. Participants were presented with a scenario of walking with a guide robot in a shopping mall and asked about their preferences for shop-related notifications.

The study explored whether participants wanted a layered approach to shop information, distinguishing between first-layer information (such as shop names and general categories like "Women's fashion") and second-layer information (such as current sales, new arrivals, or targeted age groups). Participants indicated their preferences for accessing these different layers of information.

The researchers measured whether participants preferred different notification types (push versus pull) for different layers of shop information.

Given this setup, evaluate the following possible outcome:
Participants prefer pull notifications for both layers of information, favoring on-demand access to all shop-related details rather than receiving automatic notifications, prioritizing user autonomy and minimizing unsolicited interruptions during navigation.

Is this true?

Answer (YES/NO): NO